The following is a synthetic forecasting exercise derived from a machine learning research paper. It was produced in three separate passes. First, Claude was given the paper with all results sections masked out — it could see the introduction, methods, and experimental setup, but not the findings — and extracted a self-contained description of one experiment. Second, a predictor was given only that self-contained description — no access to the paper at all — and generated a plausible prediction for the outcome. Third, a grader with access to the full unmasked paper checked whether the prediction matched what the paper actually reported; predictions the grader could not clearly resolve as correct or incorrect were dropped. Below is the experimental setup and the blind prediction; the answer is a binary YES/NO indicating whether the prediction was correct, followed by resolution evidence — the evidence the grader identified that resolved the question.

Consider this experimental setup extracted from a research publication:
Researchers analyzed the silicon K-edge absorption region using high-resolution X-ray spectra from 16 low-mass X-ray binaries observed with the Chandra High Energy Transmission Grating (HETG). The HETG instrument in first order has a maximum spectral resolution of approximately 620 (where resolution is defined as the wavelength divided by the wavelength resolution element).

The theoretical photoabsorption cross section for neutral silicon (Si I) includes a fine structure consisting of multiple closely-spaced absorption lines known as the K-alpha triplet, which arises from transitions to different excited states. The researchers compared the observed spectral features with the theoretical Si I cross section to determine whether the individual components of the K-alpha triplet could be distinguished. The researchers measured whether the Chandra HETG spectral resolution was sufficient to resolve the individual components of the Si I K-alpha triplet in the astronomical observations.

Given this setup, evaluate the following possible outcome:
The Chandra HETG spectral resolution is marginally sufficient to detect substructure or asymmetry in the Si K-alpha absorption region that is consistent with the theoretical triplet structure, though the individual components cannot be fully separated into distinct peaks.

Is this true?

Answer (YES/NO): NO